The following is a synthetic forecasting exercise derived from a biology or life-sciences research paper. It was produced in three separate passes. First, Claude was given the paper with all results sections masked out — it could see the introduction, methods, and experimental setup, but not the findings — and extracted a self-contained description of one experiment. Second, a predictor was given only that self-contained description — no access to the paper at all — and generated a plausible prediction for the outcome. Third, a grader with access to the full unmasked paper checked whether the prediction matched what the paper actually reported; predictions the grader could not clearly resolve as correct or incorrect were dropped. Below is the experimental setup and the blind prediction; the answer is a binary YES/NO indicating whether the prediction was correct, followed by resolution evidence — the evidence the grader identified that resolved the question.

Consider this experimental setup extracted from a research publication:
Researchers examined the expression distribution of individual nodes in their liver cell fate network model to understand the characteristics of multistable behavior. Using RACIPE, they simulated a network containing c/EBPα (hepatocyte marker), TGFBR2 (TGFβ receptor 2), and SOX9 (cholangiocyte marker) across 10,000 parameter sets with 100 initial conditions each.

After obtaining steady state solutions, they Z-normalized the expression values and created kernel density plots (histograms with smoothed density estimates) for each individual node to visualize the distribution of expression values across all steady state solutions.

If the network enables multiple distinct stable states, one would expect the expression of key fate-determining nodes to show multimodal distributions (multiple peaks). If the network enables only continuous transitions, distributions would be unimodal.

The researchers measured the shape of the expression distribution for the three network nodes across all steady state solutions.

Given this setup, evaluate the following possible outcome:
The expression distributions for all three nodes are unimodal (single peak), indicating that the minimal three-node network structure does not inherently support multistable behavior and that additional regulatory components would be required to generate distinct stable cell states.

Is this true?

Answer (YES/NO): NO